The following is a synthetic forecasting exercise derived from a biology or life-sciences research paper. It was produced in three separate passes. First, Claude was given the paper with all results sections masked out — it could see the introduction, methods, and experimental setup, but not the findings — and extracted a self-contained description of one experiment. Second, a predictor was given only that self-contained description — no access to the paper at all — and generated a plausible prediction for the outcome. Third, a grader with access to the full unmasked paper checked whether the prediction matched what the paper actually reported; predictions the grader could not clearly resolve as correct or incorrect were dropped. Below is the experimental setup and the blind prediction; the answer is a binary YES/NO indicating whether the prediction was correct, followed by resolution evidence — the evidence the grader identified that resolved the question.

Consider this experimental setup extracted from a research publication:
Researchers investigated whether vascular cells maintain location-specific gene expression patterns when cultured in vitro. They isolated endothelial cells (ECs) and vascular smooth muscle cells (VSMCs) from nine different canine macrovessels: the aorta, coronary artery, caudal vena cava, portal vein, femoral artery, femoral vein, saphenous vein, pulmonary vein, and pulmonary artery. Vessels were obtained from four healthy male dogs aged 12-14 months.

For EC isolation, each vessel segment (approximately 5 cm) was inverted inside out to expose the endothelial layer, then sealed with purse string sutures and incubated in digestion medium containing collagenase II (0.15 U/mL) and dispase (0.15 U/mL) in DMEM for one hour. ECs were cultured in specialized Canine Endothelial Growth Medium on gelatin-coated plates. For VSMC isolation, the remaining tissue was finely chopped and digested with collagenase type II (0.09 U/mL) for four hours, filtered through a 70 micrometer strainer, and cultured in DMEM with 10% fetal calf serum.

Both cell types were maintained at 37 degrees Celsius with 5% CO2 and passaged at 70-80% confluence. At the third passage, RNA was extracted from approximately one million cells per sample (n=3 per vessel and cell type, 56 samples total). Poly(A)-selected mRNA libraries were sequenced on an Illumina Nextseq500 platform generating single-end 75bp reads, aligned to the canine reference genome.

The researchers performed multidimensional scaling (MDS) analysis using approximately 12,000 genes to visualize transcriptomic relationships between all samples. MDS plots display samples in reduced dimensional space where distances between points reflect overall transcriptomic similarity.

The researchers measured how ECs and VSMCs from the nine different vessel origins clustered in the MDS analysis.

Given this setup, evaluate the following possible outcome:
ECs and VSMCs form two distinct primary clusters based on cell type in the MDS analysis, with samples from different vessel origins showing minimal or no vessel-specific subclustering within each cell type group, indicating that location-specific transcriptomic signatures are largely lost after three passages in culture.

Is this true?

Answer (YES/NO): NO